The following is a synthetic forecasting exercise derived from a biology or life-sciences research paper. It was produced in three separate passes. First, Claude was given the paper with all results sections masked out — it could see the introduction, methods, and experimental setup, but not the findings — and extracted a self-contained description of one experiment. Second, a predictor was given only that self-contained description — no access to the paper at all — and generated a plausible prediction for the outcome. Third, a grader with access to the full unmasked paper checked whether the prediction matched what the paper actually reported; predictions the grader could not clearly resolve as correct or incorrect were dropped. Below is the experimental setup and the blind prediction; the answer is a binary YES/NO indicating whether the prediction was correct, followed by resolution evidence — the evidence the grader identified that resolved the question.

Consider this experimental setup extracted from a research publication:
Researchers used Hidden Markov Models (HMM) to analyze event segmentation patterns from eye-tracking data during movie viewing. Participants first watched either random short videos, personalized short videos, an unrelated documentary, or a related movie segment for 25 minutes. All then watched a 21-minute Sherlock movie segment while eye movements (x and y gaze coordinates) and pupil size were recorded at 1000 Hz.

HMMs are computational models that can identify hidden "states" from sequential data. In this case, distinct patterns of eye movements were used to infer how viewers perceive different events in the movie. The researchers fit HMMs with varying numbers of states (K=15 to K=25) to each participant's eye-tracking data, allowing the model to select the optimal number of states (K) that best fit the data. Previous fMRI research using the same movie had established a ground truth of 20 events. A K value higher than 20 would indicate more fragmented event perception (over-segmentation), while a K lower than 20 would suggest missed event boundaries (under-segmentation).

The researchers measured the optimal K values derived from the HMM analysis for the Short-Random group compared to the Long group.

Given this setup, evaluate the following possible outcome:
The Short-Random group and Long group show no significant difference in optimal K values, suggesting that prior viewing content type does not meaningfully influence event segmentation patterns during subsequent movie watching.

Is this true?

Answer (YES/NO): YES